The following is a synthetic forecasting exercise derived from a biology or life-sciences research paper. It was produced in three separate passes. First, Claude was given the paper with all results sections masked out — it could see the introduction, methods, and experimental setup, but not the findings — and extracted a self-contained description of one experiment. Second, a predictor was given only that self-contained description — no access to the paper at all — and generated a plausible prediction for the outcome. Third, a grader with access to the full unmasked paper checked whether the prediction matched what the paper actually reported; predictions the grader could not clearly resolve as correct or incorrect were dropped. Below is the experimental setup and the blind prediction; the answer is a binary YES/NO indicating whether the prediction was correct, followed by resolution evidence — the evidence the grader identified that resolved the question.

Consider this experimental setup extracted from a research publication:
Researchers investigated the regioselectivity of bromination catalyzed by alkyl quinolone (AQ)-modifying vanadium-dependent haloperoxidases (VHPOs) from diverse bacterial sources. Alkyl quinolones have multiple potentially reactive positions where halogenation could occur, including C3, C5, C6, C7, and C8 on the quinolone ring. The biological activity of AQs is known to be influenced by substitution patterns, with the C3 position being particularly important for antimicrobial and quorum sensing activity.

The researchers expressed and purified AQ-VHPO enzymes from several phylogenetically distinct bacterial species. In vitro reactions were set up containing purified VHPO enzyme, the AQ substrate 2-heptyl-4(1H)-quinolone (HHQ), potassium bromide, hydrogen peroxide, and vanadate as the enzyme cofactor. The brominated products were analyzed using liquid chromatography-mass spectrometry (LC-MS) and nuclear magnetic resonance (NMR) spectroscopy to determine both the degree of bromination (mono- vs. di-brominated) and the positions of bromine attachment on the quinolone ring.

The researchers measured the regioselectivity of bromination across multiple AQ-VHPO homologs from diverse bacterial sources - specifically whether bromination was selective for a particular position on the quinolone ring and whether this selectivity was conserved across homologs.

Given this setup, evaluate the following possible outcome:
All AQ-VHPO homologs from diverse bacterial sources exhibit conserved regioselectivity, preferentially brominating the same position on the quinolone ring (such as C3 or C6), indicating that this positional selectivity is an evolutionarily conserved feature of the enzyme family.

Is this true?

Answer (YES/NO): YES